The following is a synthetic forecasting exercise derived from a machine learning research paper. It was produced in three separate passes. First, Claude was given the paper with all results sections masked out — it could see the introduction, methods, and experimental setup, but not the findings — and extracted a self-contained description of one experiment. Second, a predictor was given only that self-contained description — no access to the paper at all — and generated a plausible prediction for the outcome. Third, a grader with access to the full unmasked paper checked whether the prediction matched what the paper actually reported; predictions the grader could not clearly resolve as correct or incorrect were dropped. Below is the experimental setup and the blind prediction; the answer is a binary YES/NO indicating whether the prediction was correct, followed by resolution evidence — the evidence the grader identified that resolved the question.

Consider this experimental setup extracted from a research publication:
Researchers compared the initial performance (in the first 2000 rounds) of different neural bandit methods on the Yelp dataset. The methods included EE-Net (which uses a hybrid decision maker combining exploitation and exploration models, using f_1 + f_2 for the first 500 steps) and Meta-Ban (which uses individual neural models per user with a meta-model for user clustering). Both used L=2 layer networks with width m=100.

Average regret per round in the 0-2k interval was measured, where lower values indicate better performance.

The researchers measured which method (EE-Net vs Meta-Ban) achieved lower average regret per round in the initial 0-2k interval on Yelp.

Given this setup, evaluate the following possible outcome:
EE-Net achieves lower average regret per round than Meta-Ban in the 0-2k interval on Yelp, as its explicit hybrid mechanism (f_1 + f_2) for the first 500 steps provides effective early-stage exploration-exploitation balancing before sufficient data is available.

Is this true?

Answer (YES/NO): YES